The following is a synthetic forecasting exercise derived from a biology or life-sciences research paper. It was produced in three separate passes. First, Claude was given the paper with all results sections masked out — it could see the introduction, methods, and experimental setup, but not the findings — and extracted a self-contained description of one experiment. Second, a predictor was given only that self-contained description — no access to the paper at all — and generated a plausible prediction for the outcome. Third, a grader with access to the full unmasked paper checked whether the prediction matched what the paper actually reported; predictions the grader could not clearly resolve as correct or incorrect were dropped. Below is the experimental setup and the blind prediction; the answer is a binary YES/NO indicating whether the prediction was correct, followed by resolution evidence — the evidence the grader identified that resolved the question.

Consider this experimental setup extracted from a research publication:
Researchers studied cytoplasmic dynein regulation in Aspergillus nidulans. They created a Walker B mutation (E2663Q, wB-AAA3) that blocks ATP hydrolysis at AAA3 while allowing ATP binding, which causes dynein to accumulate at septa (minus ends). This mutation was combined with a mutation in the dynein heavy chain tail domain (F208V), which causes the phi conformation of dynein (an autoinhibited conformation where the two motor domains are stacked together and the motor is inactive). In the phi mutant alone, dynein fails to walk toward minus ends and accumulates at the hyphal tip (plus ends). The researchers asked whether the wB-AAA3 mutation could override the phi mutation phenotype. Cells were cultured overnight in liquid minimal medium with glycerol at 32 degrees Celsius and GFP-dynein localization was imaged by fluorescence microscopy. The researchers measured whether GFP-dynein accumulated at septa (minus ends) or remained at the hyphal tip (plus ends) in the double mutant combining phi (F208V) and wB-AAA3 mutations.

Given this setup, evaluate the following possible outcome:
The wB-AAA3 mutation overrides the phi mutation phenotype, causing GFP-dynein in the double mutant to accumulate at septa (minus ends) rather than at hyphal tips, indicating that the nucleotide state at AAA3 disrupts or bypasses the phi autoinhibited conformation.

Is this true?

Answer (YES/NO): NO